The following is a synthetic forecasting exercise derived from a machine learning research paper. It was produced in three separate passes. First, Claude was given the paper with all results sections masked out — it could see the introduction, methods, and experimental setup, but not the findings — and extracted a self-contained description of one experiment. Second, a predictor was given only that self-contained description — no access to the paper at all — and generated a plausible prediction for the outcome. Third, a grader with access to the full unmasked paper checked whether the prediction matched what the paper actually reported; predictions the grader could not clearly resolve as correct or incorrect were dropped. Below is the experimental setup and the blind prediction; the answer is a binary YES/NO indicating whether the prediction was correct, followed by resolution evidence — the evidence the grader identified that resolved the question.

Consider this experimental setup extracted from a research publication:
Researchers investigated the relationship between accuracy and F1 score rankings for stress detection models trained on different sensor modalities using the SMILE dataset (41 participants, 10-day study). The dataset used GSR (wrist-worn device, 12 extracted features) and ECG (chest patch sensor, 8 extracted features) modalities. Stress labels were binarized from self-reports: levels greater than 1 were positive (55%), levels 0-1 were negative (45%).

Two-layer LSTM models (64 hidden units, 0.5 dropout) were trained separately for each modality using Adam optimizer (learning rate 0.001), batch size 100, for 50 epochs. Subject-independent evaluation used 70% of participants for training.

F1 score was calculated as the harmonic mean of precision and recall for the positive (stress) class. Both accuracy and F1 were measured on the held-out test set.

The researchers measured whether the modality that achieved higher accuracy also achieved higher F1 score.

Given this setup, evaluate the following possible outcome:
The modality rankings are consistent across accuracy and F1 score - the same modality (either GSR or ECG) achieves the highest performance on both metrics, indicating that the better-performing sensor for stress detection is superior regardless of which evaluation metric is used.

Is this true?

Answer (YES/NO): YES